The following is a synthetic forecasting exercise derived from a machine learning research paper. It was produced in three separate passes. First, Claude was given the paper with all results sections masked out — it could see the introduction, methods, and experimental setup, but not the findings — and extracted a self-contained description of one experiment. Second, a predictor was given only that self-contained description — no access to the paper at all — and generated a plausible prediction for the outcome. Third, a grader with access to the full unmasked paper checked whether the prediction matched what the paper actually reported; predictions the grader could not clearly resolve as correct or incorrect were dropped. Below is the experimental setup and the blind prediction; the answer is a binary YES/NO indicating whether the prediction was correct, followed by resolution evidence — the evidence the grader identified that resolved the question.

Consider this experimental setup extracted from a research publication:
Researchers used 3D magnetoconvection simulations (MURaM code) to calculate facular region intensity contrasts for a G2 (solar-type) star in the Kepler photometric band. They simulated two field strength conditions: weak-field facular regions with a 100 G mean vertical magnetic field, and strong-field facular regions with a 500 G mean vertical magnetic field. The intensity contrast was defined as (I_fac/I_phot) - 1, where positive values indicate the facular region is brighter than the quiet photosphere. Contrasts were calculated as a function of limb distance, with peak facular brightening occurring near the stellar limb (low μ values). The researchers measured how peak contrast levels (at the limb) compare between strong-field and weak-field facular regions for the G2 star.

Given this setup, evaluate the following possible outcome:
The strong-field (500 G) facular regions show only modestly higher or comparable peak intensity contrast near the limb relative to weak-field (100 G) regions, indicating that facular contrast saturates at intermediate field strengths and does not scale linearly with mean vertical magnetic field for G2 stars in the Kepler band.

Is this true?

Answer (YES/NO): NO